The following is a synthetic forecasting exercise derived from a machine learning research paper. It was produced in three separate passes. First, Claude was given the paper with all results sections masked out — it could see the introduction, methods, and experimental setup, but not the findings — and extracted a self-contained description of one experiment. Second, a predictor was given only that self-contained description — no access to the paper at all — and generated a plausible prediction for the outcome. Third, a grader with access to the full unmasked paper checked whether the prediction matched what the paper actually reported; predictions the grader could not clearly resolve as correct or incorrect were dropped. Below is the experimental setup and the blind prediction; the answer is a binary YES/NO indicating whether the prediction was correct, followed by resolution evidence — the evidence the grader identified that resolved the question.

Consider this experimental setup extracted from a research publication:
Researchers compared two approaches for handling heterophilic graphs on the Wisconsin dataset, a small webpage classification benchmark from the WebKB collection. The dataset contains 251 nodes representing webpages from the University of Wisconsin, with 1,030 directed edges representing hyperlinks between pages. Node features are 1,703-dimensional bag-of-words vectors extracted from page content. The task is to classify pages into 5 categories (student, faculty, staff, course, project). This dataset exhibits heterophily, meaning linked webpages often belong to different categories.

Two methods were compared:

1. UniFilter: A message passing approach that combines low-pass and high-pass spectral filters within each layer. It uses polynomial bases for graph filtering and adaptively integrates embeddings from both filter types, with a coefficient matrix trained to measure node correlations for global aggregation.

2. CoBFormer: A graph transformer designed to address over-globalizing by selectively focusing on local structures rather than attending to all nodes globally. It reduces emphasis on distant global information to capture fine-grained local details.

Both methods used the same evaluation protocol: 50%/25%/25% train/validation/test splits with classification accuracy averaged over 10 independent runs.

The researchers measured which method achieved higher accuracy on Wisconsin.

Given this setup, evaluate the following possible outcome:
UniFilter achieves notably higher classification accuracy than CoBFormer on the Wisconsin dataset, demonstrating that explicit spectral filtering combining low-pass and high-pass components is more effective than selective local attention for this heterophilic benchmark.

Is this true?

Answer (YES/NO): NO